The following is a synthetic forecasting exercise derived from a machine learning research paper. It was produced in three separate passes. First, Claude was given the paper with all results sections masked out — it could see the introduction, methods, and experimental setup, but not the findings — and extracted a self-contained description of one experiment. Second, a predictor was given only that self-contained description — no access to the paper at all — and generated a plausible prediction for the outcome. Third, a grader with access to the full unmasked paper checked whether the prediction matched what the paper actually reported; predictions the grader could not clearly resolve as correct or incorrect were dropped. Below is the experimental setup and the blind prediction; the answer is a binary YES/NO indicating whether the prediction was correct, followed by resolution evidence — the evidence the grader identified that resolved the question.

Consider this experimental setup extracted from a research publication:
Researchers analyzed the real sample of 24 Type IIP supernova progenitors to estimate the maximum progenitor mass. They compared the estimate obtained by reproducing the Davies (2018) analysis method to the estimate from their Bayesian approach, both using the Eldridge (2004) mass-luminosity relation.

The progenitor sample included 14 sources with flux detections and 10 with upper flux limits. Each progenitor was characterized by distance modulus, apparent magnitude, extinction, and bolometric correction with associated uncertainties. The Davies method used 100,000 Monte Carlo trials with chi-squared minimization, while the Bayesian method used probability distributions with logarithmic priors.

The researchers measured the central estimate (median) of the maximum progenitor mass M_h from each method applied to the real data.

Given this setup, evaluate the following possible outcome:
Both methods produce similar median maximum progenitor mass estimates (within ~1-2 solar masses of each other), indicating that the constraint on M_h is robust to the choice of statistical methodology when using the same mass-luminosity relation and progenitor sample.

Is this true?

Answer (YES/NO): YES